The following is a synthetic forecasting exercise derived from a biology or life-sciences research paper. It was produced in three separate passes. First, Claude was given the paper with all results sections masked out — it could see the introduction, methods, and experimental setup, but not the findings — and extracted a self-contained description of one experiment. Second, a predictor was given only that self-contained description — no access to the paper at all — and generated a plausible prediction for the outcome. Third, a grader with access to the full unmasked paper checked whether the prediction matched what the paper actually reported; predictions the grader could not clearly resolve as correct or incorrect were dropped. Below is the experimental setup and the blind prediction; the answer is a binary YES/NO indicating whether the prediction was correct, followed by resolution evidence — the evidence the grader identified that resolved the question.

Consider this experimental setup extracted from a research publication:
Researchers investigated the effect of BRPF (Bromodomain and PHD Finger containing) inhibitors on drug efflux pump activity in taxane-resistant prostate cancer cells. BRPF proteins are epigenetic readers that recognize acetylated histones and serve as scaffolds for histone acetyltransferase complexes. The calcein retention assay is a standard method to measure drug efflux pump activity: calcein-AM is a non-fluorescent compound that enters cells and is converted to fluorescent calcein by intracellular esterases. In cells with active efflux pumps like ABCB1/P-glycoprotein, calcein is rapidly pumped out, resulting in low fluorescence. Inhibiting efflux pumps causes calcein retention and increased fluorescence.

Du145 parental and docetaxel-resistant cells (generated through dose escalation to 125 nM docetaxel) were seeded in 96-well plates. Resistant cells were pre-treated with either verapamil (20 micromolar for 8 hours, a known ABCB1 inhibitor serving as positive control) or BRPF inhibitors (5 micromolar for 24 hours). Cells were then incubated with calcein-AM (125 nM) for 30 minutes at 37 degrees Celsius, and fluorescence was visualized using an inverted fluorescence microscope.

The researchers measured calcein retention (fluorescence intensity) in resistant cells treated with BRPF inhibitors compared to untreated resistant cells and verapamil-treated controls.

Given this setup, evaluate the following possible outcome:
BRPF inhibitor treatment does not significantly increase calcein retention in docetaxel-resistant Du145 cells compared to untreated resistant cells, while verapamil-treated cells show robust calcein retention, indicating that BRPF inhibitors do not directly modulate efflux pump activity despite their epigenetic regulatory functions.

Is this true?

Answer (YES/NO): NO